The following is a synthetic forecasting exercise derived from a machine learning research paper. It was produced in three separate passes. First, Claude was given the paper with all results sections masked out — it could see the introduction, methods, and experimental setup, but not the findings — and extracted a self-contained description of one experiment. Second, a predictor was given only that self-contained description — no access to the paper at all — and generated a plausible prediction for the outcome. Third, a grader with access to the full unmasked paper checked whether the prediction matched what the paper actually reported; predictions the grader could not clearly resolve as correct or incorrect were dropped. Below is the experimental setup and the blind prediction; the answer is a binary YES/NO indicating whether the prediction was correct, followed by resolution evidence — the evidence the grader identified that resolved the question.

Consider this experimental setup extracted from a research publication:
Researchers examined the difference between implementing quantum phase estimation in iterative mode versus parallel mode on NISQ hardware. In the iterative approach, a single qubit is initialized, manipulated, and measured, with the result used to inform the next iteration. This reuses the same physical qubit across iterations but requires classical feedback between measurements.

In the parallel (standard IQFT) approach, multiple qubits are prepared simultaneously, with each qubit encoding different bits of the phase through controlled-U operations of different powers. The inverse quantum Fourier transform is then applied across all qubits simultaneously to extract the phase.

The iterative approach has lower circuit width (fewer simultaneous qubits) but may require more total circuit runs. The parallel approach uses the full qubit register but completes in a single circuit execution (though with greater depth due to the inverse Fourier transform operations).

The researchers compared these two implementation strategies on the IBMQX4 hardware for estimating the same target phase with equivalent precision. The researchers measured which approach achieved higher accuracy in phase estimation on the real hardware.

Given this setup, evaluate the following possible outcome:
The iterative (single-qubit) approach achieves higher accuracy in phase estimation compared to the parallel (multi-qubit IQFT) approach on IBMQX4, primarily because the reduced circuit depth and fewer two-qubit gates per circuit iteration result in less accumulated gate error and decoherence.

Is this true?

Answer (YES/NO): YES